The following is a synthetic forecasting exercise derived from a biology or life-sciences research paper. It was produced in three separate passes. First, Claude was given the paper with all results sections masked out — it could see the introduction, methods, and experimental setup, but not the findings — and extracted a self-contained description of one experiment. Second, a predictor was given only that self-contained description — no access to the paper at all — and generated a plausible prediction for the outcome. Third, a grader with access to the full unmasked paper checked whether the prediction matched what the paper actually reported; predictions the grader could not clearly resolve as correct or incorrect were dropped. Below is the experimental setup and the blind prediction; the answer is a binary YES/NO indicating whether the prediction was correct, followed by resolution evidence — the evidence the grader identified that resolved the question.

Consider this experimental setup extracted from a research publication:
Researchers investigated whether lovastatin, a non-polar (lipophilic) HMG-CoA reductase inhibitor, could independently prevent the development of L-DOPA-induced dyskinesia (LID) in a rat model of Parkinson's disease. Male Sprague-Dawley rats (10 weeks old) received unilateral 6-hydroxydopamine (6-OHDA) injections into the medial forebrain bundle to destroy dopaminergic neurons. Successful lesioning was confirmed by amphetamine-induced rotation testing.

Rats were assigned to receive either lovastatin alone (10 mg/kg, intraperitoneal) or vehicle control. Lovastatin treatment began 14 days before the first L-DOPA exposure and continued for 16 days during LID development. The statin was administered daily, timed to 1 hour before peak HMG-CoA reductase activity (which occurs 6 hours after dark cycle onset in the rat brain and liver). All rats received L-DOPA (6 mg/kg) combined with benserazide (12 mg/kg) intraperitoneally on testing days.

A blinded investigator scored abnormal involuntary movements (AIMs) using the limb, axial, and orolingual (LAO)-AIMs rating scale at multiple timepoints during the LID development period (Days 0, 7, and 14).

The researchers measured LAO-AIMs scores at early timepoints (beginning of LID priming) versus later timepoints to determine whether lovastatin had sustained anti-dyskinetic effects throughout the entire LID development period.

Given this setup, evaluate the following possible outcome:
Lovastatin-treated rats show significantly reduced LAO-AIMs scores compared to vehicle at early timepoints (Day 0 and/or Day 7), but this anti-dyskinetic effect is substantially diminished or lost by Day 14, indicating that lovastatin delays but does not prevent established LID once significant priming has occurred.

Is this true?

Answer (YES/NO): YES